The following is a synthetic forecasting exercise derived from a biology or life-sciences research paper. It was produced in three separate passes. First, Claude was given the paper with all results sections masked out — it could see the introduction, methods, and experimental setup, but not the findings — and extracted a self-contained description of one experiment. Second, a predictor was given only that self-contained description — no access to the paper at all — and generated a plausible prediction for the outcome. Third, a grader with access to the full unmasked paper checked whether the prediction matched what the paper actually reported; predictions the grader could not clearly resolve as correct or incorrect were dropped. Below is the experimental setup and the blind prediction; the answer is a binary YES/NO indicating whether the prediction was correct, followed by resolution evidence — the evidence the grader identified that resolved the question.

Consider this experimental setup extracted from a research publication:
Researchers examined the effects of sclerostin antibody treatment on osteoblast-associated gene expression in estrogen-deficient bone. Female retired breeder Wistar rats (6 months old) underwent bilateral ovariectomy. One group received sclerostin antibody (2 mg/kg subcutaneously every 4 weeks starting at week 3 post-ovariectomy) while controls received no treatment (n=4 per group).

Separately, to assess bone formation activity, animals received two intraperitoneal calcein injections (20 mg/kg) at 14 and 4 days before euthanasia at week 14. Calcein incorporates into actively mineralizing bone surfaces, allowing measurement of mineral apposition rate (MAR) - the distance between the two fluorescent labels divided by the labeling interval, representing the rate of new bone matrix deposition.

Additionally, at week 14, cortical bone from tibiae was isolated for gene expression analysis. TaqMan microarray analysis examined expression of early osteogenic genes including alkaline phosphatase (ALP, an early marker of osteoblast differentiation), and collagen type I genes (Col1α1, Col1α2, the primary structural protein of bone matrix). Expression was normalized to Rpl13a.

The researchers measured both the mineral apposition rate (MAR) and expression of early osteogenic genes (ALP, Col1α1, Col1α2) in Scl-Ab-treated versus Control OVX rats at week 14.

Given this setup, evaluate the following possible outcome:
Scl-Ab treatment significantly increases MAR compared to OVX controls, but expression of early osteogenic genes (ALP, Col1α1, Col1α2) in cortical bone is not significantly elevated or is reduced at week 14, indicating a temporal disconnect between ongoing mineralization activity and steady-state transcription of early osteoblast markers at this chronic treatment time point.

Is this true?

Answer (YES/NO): YES